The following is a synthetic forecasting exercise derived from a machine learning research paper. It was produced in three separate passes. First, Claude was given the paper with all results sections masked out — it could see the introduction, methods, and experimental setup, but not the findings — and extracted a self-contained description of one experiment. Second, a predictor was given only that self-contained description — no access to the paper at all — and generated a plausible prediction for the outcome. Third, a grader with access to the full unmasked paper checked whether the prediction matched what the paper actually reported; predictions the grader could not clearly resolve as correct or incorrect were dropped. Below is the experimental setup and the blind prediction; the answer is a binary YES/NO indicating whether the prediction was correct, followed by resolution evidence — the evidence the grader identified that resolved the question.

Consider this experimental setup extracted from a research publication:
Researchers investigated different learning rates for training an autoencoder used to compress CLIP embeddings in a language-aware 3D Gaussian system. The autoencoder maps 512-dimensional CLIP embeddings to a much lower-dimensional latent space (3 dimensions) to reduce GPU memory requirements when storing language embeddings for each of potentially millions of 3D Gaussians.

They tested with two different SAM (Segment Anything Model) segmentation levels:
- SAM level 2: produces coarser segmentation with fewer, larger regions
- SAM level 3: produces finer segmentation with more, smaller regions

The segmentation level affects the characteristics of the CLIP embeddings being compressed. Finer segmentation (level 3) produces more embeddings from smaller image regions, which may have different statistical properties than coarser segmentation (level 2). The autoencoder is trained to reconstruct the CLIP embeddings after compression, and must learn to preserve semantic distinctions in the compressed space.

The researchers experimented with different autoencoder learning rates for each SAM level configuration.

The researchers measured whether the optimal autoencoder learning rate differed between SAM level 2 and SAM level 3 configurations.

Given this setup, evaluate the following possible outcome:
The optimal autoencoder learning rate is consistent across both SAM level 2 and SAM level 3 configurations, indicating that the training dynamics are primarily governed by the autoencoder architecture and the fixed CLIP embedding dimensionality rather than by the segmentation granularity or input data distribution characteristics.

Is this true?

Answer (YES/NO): NO